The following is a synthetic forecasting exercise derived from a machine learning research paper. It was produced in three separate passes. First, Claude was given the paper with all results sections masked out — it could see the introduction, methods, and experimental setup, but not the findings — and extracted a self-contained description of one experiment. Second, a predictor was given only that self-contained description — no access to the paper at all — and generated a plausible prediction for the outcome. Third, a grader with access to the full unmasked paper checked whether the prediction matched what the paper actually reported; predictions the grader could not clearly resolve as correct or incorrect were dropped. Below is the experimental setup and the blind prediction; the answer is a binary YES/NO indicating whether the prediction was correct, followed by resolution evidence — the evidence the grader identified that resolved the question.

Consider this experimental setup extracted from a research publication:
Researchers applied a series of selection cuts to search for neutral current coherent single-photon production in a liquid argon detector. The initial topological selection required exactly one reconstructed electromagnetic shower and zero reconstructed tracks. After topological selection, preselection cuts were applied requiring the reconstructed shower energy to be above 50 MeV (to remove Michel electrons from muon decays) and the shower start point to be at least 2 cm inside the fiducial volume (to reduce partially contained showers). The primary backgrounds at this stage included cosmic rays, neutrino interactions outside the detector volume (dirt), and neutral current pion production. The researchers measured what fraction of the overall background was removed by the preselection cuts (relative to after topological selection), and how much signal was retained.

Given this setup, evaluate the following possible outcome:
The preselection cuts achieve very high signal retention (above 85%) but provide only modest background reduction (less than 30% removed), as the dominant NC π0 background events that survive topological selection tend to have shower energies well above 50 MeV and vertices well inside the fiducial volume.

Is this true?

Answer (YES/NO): NO